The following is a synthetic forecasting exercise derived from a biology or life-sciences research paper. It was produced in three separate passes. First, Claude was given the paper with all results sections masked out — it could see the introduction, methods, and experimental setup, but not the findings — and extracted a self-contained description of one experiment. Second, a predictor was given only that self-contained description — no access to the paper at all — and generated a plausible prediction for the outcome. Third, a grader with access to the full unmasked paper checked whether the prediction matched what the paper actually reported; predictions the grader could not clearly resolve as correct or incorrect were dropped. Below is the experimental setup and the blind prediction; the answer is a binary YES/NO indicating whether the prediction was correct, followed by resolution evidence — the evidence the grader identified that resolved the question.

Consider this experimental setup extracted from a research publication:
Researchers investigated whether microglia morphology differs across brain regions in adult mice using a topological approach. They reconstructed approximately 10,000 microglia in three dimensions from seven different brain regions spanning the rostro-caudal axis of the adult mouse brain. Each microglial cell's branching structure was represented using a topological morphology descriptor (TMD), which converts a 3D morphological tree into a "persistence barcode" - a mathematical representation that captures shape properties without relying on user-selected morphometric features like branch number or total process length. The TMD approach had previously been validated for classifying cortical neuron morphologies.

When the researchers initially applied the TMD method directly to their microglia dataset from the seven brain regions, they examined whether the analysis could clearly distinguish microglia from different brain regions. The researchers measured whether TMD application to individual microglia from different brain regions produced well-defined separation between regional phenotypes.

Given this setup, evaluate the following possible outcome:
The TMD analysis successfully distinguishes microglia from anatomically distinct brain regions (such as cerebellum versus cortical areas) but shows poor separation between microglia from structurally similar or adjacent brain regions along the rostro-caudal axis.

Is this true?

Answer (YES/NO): NO